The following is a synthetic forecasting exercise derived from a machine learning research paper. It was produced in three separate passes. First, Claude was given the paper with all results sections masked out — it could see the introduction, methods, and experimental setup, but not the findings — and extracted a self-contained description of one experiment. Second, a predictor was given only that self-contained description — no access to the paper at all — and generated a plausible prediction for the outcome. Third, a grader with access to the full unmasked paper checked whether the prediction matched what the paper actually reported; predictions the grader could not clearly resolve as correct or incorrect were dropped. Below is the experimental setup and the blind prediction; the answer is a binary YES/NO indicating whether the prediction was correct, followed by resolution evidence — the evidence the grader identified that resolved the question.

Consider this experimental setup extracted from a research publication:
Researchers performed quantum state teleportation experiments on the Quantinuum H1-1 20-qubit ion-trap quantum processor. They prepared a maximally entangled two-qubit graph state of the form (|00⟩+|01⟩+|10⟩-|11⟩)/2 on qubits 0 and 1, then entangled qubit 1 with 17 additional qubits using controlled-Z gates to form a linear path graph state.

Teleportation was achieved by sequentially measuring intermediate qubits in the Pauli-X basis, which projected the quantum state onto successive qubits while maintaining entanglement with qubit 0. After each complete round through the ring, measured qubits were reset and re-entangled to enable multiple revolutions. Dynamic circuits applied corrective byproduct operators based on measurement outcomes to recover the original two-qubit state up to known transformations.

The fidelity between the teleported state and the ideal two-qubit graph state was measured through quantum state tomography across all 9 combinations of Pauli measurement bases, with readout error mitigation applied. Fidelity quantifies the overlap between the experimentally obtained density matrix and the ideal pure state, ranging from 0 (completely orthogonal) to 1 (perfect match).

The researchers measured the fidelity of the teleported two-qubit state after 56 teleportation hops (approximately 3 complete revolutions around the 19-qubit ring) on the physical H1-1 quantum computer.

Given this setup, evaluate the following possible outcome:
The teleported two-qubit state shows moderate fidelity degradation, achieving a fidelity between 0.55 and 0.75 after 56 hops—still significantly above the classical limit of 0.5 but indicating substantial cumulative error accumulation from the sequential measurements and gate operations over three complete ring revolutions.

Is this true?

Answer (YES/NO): NO